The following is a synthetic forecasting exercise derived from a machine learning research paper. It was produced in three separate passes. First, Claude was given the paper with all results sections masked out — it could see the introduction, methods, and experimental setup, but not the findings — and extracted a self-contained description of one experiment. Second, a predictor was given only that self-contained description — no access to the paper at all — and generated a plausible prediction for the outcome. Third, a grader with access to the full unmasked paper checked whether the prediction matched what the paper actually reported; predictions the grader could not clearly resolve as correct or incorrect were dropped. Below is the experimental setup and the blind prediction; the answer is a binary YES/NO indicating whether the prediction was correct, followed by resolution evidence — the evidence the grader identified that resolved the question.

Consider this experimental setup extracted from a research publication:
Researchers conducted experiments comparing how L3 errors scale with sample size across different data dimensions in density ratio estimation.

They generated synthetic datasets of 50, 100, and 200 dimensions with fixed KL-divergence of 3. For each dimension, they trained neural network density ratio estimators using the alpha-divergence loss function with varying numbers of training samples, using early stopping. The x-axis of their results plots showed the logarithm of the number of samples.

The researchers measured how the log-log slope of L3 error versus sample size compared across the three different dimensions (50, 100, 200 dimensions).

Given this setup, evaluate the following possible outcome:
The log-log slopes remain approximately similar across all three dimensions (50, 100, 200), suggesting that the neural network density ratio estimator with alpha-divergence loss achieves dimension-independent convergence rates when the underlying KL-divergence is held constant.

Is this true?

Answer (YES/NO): NO